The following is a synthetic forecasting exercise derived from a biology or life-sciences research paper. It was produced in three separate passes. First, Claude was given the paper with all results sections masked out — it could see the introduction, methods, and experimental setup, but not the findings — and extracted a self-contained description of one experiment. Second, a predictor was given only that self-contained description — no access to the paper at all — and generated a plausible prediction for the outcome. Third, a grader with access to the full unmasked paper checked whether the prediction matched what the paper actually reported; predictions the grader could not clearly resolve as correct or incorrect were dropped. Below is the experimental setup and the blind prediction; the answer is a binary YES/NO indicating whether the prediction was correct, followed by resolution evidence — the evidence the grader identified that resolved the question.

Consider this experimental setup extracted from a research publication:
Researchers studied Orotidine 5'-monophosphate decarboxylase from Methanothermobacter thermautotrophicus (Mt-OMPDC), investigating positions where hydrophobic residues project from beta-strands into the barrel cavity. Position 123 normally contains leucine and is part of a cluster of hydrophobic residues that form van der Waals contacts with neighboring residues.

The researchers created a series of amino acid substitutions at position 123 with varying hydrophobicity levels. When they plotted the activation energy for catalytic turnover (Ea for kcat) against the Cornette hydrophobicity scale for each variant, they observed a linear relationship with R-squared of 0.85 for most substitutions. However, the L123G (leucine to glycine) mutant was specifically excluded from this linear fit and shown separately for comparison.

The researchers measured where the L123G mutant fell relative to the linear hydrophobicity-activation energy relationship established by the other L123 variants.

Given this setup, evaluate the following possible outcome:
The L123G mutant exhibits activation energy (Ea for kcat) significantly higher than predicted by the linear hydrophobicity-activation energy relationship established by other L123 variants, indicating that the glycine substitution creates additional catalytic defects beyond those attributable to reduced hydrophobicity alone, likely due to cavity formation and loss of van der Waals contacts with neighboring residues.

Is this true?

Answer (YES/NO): NO